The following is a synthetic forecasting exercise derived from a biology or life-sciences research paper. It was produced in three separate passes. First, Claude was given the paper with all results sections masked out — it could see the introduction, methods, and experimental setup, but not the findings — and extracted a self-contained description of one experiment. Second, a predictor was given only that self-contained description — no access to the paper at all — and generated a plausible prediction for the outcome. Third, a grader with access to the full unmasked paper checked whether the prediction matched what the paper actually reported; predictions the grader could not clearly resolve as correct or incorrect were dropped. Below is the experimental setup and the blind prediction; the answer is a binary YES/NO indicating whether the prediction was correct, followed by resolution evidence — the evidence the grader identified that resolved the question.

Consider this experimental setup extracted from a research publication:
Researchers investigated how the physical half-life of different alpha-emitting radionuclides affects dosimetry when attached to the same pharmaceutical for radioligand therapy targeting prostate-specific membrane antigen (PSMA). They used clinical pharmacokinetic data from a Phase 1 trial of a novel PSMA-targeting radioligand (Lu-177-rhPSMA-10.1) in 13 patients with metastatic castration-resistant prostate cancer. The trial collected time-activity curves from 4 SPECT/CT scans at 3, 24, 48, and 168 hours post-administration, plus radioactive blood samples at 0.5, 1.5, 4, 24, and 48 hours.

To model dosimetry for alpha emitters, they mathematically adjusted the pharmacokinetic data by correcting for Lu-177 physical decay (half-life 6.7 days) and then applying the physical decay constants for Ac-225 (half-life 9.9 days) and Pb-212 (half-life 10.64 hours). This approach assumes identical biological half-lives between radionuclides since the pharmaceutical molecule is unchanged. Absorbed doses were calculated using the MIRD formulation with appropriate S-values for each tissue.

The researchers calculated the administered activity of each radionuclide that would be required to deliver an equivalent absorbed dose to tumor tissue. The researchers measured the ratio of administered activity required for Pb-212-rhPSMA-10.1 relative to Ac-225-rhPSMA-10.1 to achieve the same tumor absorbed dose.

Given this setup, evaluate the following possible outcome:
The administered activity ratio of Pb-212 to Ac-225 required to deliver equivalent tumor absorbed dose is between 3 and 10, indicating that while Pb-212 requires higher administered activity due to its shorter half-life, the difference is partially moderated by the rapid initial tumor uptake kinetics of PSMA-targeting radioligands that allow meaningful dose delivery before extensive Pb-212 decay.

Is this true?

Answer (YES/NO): NO